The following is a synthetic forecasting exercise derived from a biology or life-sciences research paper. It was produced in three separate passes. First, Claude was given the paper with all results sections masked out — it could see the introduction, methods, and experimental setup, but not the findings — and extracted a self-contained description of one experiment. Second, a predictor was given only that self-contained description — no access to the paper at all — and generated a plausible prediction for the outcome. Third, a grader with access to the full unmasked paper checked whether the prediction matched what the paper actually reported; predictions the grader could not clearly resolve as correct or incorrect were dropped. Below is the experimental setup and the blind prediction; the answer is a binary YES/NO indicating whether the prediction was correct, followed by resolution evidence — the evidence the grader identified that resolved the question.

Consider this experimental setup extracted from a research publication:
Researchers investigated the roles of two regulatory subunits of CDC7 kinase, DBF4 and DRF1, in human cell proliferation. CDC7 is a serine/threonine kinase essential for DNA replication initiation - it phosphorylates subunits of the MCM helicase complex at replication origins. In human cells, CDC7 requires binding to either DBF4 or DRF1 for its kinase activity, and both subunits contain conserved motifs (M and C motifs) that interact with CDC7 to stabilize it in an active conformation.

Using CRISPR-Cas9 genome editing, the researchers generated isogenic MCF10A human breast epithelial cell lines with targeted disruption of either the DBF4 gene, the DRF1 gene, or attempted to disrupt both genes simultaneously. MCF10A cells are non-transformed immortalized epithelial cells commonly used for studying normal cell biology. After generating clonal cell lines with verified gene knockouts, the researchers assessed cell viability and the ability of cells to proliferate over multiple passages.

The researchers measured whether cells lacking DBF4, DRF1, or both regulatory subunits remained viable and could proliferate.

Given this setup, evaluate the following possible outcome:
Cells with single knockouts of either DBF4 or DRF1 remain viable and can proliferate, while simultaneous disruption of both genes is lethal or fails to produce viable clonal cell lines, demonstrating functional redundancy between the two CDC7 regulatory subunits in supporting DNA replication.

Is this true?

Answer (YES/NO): YES